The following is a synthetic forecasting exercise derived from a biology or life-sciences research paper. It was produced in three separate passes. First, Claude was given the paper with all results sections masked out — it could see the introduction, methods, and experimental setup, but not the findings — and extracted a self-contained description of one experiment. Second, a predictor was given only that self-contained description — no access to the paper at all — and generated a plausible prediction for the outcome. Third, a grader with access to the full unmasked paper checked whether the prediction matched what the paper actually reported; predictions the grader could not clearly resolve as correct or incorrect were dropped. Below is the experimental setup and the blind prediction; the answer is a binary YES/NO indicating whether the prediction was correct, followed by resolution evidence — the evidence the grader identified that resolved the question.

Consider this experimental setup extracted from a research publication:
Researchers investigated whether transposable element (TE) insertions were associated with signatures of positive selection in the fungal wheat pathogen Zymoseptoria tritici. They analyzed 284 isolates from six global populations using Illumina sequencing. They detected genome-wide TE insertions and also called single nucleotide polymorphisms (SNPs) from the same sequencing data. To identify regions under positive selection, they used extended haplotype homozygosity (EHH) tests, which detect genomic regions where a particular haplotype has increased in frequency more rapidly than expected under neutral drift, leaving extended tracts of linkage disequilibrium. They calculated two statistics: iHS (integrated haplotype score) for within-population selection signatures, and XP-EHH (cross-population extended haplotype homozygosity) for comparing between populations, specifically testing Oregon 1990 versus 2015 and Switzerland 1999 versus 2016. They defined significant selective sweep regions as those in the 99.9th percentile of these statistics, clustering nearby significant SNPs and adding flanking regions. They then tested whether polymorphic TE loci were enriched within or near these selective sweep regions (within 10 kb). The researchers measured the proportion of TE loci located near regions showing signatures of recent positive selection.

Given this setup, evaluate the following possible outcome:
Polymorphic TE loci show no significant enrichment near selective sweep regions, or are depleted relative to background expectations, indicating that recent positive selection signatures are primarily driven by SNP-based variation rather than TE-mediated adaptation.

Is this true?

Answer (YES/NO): NO